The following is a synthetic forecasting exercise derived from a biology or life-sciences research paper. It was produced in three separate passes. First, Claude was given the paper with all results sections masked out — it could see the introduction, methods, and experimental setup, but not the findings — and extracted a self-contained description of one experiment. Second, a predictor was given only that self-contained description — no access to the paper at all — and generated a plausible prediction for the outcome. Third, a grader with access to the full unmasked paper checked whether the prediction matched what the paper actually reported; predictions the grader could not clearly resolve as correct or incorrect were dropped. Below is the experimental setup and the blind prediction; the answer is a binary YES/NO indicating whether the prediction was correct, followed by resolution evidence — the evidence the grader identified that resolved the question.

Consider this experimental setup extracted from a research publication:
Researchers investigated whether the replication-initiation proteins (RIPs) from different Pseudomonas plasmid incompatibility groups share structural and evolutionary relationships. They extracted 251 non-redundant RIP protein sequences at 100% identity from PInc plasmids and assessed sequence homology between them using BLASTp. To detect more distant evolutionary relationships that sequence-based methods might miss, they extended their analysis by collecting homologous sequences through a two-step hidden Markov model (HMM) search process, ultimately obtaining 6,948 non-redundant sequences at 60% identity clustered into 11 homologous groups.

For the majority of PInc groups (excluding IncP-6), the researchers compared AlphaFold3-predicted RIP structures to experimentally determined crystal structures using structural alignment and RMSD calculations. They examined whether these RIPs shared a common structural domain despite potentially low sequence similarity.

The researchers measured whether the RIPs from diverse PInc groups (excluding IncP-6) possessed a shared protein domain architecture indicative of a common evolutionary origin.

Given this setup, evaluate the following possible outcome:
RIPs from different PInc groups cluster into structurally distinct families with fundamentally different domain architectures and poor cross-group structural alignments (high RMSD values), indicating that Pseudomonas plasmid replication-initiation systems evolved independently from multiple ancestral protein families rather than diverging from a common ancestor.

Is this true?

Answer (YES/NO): NO